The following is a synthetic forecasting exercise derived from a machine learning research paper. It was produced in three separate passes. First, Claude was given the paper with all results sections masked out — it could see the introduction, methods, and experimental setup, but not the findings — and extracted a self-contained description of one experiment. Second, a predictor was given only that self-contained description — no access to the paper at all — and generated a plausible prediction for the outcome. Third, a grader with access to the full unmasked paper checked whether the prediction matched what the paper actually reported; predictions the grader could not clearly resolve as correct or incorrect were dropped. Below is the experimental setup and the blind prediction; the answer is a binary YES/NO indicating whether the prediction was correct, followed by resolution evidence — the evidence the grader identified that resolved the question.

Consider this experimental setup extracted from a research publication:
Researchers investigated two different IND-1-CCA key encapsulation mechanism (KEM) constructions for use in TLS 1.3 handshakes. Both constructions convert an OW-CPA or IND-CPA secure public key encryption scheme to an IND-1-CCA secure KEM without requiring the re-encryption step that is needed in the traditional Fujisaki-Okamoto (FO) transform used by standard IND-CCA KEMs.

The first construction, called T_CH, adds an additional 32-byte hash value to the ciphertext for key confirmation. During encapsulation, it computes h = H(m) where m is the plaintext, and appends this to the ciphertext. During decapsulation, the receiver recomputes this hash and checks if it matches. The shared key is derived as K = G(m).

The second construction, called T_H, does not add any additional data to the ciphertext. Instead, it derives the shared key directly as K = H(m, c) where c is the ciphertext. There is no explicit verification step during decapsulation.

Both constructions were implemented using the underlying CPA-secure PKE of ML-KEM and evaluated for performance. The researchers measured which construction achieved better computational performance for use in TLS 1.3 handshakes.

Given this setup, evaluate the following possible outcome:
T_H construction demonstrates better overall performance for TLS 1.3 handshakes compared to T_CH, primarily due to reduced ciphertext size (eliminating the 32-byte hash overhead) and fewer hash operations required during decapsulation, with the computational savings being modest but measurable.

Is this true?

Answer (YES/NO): YES